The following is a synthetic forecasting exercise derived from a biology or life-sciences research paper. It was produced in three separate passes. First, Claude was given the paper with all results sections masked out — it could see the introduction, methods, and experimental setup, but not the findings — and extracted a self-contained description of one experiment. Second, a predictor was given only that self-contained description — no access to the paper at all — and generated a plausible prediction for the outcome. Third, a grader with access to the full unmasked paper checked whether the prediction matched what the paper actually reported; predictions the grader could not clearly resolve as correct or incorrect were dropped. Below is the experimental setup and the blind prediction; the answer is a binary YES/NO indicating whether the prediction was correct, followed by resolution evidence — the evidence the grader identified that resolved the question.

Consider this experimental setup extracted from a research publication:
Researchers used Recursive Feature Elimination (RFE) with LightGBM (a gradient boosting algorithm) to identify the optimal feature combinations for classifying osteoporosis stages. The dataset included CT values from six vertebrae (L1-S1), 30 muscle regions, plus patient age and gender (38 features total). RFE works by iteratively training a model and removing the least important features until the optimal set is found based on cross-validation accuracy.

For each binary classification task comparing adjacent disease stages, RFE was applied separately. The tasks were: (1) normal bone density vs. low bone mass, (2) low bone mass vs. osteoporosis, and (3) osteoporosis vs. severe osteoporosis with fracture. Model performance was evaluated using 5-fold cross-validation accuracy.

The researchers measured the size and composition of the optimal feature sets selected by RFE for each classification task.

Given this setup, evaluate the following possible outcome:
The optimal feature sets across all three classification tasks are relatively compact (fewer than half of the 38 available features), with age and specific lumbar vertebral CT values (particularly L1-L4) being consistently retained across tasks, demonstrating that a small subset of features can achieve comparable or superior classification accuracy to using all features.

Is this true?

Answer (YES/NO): NO